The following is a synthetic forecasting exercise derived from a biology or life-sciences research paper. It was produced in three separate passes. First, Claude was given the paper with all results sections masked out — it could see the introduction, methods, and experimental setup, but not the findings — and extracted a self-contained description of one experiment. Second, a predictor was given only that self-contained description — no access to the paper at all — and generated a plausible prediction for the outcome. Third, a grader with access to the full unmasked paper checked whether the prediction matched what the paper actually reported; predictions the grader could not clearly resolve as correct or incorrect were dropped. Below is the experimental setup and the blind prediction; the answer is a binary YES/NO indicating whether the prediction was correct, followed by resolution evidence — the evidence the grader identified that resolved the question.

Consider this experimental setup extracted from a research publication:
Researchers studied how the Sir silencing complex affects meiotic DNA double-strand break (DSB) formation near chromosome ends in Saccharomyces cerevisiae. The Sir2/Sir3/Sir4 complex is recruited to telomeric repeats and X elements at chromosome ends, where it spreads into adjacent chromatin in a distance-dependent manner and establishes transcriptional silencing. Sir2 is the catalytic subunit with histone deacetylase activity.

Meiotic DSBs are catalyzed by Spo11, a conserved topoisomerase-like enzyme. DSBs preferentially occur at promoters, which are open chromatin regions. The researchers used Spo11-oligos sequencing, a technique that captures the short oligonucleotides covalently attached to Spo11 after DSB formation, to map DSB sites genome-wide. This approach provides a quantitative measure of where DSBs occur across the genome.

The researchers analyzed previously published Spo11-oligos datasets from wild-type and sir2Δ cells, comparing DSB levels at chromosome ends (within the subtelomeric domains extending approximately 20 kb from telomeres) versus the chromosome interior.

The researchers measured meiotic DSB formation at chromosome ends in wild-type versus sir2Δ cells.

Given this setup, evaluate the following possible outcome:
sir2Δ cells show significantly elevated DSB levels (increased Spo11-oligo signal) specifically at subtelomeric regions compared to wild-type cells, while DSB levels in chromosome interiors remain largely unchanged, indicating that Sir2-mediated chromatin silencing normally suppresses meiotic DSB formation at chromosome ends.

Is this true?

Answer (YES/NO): YES